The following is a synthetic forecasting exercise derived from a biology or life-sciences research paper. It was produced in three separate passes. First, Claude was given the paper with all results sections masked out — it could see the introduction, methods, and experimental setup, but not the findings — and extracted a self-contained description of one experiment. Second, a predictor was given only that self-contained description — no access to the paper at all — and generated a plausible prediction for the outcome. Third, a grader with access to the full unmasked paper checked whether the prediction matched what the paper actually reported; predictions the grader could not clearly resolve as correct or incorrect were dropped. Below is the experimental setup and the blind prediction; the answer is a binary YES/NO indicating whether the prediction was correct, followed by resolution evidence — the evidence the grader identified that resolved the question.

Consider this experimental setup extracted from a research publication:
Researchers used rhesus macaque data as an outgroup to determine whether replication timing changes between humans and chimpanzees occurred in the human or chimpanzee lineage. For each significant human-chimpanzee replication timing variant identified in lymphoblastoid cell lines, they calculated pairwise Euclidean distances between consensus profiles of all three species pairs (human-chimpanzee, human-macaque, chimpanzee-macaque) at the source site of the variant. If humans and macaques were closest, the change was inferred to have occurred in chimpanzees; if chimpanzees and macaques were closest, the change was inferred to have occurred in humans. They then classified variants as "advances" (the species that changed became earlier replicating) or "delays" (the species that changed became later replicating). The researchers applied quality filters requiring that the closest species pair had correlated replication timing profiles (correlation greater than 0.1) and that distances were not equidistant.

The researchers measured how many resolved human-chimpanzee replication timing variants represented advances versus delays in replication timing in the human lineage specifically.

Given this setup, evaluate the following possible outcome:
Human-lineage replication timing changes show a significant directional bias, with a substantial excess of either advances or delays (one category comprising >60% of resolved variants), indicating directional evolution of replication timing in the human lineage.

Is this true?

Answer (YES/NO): NO